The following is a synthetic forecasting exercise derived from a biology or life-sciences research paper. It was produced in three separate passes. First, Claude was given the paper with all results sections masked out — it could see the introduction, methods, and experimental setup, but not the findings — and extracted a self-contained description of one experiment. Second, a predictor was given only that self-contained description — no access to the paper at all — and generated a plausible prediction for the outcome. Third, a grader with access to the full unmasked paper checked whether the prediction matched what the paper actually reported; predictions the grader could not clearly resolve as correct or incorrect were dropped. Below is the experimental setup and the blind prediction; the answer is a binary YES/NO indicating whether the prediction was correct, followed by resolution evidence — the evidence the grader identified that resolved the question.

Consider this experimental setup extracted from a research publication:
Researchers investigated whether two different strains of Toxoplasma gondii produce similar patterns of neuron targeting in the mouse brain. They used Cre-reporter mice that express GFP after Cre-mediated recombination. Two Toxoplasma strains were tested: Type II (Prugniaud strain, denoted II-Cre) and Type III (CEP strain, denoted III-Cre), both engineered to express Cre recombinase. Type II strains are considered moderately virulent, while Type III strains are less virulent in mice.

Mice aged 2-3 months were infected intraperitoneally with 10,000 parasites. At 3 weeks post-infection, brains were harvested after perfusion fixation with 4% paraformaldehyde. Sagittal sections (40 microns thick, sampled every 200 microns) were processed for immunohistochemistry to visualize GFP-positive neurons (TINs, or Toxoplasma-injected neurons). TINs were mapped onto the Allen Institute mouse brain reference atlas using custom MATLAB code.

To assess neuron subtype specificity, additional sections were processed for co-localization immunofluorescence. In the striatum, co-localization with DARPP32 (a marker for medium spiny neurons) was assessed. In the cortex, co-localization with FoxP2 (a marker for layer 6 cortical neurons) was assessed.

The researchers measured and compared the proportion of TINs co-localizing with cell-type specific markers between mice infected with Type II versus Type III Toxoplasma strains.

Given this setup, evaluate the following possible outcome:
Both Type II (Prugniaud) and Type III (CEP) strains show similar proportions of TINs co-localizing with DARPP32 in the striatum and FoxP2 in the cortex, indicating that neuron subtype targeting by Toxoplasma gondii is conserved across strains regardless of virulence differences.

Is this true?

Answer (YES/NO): YES